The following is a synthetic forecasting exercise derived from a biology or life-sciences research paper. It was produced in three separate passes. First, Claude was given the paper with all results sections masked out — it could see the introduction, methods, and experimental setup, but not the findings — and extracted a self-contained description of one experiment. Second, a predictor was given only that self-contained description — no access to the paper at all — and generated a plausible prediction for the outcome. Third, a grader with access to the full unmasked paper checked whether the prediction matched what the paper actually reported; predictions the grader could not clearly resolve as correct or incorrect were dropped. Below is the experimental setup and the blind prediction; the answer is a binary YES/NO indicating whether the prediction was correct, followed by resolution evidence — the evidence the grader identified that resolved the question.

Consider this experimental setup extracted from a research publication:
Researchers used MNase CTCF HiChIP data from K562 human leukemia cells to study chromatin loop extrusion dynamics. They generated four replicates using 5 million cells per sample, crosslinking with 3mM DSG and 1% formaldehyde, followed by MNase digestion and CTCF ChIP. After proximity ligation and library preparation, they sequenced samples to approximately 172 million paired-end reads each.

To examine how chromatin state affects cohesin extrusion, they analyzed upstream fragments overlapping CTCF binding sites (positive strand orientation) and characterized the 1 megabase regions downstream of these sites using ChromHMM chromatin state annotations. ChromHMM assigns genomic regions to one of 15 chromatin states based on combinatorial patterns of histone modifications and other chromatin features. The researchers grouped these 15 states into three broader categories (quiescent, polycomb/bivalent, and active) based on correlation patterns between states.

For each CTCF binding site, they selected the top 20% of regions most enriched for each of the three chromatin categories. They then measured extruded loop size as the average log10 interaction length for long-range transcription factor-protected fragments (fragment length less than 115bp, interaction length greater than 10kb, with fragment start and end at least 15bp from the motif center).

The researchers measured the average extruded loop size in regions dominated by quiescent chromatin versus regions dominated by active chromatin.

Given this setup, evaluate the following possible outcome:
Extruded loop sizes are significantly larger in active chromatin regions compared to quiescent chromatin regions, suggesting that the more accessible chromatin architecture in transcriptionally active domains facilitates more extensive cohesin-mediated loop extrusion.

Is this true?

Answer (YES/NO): NO